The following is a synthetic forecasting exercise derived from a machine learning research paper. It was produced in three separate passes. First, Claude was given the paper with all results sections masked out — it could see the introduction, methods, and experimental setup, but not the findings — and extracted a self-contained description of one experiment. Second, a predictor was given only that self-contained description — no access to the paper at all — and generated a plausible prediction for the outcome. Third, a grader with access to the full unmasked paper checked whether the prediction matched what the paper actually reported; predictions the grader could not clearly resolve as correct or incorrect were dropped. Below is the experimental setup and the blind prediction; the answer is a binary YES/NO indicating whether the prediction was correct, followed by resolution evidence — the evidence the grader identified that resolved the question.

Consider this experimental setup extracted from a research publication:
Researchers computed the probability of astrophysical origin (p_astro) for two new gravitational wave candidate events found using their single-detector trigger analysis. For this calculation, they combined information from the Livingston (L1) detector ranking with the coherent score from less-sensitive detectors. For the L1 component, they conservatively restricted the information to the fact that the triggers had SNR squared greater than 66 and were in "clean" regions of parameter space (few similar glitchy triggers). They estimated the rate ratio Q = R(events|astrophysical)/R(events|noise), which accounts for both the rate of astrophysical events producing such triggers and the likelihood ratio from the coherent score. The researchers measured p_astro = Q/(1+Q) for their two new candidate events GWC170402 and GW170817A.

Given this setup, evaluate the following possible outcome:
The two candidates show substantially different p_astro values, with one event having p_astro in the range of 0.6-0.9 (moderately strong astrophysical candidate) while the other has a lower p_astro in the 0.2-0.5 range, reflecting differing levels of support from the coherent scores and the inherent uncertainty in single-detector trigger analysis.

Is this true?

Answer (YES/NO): NO